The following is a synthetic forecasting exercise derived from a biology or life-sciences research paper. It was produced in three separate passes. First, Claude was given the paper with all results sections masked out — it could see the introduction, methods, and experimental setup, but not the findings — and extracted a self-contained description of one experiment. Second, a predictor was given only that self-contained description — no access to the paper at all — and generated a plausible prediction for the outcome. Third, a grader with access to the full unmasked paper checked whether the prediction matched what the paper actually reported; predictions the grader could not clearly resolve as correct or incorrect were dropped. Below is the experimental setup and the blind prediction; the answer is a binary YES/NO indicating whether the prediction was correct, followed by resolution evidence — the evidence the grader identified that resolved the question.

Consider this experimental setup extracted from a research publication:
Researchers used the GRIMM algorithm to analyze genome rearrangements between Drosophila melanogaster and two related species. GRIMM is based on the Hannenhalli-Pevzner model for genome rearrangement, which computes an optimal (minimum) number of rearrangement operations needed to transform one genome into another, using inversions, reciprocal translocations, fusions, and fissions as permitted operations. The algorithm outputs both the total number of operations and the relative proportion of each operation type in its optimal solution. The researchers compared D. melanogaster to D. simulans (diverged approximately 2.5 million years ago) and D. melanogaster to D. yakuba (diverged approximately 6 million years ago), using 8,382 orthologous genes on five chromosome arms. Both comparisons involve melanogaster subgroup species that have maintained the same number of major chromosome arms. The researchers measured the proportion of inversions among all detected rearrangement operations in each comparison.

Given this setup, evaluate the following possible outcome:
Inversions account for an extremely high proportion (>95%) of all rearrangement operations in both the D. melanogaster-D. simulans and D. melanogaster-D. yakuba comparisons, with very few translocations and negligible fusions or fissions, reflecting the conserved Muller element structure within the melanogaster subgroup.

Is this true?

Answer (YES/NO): NO